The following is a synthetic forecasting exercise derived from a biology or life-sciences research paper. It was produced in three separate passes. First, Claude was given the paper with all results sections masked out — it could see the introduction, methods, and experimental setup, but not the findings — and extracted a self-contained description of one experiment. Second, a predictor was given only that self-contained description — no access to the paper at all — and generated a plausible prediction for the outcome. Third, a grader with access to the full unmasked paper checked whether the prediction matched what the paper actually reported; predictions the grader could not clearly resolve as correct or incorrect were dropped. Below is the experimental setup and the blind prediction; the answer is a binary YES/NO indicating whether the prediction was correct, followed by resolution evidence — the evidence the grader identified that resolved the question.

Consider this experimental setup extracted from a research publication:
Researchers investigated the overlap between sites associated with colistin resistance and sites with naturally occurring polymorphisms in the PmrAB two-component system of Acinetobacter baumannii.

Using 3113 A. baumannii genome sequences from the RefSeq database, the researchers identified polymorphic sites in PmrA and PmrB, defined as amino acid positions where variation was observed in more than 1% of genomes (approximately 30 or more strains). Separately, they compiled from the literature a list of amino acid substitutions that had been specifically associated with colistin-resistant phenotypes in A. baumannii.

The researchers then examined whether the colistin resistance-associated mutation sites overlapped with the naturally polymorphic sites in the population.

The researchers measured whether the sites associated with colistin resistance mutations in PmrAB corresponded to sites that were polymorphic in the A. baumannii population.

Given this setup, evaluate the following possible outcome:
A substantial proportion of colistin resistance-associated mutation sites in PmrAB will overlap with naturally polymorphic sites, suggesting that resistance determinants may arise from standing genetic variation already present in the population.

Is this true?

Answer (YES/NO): NO